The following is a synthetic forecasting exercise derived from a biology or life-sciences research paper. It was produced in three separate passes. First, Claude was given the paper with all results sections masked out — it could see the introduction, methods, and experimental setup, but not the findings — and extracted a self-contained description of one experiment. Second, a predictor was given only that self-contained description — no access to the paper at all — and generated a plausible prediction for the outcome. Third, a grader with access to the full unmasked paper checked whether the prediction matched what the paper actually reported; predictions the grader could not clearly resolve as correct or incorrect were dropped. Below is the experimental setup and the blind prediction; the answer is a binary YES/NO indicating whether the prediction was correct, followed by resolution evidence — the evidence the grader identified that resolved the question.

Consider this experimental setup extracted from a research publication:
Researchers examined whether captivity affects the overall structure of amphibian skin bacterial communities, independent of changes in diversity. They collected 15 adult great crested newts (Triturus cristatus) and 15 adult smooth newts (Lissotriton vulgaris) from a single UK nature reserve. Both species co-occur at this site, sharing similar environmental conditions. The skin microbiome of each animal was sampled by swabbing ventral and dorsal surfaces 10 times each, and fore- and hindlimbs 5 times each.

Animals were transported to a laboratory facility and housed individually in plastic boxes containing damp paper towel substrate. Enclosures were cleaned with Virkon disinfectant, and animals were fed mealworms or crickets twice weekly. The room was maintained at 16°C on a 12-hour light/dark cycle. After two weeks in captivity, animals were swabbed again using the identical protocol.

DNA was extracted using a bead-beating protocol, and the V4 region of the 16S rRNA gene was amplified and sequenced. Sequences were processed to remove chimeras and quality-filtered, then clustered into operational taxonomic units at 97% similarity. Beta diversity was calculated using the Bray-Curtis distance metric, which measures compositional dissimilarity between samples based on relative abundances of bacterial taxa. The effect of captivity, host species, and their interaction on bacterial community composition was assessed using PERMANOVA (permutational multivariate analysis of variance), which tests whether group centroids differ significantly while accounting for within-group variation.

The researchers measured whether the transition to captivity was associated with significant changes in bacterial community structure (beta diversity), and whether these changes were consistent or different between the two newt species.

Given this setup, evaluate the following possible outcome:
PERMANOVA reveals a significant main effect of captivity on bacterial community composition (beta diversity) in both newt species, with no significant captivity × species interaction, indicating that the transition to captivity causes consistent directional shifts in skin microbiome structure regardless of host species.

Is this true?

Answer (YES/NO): NO